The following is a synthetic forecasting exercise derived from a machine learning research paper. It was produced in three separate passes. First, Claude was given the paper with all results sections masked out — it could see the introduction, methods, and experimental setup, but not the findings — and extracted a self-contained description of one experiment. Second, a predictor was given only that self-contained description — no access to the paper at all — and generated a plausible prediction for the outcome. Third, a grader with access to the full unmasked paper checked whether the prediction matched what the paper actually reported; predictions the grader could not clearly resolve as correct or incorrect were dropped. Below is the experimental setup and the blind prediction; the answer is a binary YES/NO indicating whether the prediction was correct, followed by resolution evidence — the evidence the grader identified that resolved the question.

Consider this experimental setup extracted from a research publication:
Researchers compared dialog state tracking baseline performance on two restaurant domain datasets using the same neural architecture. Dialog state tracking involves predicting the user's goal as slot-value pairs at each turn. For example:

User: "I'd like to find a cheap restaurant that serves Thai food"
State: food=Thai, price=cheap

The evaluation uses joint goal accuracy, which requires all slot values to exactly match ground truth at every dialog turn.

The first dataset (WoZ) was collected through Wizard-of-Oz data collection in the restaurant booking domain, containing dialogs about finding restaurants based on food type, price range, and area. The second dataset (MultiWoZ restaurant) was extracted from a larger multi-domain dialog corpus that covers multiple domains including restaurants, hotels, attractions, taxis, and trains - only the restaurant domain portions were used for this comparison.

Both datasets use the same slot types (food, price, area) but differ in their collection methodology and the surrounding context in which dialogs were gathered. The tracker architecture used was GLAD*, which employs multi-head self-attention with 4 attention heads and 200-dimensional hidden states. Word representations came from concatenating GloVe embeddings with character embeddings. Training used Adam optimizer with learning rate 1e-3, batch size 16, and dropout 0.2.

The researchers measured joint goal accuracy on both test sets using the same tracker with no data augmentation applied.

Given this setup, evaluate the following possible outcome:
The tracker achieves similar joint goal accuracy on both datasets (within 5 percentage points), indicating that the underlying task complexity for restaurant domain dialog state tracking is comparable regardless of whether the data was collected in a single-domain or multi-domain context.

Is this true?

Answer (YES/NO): YES